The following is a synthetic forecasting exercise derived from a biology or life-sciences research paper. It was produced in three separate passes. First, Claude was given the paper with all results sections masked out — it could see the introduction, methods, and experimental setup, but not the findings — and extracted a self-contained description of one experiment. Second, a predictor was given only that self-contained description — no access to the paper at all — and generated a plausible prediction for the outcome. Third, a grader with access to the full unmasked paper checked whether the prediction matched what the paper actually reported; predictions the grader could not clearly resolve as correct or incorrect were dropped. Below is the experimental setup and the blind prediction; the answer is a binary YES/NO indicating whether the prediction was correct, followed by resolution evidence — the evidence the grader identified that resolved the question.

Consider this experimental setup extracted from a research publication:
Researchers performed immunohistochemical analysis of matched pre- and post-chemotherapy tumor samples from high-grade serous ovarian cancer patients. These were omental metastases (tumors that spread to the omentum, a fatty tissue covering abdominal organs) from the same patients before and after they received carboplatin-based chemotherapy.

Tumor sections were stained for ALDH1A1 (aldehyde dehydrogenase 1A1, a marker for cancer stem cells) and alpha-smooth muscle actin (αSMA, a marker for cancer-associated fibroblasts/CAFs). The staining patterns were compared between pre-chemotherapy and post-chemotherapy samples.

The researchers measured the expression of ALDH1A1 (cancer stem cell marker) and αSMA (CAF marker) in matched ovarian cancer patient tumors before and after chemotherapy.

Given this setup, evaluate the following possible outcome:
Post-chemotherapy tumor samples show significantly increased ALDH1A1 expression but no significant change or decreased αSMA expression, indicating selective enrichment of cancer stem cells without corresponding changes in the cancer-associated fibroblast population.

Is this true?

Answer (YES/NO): NO